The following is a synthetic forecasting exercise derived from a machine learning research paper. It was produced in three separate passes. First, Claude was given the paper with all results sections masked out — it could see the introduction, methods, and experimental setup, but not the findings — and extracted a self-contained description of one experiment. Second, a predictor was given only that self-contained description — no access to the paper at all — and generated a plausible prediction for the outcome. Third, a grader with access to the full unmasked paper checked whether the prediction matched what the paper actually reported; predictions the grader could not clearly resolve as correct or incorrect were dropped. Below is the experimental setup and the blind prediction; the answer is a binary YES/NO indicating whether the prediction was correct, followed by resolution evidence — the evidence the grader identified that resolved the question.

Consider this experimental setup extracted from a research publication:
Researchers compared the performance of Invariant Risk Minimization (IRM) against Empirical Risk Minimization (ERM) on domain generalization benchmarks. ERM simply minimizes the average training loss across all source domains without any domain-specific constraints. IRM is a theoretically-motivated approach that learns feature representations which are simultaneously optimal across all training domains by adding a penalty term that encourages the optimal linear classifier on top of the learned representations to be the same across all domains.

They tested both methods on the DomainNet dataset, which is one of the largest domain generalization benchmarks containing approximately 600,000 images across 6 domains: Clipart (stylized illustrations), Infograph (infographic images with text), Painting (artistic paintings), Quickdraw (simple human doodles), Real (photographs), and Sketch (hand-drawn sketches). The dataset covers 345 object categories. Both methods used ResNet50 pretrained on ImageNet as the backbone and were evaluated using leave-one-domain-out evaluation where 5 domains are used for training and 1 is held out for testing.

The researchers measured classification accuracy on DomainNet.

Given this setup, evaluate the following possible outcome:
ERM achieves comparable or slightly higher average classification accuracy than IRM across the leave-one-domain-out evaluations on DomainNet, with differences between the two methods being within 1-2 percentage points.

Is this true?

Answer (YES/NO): NO